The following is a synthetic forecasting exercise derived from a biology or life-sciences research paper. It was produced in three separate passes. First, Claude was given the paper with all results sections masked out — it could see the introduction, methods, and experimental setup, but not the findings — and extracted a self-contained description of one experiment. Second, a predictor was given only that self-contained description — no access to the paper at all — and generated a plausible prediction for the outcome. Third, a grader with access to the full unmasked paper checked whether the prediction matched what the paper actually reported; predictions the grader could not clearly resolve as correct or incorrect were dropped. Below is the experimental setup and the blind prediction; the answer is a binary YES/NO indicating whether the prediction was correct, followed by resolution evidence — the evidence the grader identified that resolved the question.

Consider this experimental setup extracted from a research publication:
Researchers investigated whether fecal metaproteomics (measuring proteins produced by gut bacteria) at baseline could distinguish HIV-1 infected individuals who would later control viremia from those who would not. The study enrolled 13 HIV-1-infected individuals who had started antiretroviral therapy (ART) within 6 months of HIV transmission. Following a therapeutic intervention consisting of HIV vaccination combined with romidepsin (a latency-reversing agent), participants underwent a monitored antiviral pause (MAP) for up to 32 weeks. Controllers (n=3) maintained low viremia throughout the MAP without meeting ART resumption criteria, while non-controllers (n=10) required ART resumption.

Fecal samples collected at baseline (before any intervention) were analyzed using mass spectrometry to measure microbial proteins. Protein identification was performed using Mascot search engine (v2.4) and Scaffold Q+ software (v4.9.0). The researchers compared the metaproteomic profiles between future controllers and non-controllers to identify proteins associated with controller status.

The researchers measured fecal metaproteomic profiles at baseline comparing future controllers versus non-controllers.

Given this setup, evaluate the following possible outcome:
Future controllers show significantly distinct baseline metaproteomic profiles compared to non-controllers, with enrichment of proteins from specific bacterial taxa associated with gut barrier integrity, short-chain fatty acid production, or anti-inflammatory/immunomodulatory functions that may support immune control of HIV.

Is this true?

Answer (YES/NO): NO